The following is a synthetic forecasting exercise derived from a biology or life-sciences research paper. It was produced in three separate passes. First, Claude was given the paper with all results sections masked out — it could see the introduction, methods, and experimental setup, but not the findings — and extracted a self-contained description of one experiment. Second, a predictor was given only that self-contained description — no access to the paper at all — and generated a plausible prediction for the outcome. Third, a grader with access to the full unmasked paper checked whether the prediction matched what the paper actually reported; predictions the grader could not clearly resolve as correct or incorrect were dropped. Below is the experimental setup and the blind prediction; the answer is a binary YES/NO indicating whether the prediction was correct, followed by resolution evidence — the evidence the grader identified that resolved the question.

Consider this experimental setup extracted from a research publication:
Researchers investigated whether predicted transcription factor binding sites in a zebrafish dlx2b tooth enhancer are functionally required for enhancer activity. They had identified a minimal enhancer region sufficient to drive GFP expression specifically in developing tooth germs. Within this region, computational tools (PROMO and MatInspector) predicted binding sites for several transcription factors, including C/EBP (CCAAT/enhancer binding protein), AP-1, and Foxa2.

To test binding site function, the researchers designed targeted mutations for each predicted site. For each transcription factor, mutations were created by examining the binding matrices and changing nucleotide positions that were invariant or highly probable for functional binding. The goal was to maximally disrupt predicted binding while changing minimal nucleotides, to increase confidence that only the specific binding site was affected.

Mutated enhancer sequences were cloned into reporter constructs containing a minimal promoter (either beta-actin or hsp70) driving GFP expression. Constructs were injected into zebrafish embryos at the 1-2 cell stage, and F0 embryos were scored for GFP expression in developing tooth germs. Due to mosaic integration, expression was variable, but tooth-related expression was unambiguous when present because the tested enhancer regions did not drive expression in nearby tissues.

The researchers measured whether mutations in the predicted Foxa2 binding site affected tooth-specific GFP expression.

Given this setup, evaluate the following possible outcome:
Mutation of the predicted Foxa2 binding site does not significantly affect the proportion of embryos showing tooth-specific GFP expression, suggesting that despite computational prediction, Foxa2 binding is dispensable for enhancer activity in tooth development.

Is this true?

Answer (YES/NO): YES